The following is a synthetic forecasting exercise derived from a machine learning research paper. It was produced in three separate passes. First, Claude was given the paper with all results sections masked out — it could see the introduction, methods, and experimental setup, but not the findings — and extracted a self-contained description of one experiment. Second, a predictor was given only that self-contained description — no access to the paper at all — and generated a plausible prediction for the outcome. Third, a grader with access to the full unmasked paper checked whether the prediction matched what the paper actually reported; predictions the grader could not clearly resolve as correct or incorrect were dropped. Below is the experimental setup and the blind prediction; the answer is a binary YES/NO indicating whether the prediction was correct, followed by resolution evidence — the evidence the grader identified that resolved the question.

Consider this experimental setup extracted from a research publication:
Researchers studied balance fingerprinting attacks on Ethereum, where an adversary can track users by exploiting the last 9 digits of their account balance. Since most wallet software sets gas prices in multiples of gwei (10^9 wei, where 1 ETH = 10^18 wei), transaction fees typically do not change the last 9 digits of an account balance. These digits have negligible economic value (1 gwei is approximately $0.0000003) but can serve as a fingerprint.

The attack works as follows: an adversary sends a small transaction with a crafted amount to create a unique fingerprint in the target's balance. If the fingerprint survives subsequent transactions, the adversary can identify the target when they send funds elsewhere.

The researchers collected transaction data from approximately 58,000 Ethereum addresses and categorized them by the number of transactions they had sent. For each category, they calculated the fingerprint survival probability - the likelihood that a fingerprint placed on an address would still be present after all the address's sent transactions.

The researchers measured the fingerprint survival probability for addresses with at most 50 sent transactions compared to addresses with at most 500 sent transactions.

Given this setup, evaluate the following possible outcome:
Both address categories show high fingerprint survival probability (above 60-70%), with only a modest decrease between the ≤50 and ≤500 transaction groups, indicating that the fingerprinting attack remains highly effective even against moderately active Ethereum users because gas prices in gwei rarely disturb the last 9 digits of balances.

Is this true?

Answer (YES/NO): NO